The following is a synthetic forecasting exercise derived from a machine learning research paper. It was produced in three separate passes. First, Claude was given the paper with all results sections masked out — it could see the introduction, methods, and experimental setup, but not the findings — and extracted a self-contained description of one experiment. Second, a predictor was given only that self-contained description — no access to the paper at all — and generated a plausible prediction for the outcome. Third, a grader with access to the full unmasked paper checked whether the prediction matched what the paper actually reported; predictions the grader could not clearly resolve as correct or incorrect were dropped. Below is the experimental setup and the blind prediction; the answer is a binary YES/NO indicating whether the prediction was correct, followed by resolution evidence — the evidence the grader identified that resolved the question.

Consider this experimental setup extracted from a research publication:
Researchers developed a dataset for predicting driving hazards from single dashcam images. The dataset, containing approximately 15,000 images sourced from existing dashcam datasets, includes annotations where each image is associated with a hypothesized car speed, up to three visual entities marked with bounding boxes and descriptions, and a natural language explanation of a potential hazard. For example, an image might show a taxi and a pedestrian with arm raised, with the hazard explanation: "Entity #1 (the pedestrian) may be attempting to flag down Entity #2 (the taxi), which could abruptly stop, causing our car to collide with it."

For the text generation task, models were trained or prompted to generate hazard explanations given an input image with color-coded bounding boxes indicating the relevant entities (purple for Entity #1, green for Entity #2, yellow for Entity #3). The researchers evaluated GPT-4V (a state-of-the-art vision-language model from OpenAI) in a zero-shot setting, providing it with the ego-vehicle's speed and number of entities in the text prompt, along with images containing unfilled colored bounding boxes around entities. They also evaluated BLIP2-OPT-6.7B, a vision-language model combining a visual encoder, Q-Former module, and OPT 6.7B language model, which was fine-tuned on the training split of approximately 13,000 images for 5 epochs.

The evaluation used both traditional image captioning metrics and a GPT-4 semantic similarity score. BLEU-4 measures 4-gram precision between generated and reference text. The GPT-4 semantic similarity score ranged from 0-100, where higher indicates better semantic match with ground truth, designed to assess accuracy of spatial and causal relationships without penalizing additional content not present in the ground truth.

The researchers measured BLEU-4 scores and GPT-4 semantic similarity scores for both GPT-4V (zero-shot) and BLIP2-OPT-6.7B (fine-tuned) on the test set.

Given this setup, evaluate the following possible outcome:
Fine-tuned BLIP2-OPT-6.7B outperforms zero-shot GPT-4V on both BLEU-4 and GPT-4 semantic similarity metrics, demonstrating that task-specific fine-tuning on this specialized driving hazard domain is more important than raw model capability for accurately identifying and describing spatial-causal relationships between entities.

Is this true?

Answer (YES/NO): NO